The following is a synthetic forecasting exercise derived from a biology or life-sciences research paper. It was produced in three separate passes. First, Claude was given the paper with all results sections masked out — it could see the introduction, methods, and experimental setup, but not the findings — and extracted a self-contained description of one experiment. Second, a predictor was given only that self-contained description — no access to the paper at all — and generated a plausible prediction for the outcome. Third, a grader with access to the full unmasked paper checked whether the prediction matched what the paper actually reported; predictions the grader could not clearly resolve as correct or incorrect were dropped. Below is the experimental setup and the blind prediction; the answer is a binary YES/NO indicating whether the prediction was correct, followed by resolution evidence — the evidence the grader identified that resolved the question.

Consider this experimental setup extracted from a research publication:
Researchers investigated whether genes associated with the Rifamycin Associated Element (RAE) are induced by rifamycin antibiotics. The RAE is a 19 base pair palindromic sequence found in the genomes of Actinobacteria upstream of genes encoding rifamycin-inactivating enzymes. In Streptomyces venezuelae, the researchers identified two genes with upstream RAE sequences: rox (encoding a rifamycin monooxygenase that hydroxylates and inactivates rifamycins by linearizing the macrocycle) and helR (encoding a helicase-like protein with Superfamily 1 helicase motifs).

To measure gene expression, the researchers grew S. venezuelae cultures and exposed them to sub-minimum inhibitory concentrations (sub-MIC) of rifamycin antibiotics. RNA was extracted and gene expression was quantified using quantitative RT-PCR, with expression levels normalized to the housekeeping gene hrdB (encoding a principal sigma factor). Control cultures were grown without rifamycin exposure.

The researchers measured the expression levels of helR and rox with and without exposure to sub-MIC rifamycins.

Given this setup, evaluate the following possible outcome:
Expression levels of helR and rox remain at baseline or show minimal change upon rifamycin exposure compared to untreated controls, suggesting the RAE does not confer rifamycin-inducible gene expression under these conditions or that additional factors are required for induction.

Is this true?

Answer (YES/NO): NO